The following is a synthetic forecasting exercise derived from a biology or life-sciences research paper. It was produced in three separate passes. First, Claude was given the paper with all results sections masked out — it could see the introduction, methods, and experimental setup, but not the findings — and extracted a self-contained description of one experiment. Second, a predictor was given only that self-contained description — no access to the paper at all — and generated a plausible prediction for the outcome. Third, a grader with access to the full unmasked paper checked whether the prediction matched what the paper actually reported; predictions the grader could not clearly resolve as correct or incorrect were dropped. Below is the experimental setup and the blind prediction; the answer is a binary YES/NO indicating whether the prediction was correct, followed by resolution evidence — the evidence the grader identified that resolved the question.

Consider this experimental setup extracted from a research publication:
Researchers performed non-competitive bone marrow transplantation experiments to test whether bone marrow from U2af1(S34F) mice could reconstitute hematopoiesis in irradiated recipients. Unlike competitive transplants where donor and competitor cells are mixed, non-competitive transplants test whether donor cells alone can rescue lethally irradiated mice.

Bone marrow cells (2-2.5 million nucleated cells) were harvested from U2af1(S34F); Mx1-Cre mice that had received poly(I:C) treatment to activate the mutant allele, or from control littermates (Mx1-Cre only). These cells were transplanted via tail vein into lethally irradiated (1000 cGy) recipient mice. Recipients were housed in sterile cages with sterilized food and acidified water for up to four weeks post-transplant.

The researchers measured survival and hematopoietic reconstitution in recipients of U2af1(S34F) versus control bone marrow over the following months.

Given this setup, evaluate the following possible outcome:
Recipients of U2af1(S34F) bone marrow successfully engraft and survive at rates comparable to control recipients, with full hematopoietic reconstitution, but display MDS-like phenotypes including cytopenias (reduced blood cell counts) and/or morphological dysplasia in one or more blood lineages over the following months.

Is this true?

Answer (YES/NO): NO